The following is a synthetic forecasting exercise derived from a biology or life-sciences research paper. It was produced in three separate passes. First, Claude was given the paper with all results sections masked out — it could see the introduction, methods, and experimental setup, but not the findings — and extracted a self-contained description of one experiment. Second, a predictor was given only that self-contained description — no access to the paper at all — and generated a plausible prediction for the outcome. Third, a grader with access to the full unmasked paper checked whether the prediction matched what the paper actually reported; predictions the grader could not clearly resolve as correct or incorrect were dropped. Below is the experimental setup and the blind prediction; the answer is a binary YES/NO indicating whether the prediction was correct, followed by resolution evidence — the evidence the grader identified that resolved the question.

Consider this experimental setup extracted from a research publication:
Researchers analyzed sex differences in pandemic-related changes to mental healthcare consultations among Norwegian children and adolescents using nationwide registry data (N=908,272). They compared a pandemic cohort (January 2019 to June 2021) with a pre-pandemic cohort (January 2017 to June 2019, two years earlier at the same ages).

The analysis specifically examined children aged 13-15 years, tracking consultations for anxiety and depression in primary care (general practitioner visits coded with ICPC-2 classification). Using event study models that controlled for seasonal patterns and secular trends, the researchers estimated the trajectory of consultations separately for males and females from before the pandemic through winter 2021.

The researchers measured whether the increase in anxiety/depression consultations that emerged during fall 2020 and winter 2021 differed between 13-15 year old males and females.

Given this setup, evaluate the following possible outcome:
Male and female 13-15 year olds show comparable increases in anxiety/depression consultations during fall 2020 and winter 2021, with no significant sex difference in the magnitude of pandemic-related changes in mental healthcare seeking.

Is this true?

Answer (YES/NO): NO